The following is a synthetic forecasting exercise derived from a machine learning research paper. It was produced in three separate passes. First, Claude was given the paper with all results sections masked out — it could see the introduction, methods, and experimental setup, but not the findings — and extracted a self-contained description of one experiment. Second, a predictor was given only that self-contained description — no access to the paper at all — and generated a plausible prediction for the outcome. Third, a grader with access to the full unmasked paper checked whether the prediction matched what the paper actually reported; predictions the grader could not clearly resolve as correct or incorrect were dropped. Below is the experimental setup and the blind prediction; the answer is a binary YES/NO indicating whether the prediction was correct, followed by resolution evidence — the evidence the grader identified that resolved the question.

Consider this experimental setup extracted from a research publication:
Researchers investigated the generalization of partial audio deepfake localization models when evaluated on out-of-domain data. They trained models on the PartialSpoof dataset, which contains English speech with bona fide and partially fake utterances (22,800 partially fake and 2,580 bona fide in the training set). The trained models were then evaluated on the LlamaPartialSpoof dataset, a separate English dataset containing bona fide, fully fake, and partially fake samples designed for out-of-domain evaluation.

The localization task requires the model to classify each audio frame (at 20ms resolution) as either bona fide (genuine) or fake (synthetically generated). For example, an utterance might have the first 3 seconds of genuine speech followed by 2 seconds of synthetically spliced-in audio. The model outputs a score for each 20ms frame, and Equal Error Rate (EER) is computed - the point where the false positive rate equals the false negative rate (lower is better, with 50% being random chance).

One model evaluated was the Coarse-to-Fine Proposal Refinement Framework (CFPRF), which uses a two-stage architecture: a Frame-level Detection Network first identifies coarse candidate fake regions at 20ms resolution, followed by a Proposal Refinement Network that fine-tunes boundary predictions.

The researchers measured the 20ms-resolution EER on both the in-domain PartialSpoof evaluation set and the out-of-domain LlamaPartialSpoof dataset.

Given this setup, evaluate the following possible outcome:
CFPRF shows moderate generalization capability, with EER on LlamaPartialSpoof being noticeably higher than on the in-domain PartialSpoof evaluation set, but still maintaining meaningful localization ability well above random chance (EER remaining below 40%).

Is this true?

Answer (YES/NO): NO